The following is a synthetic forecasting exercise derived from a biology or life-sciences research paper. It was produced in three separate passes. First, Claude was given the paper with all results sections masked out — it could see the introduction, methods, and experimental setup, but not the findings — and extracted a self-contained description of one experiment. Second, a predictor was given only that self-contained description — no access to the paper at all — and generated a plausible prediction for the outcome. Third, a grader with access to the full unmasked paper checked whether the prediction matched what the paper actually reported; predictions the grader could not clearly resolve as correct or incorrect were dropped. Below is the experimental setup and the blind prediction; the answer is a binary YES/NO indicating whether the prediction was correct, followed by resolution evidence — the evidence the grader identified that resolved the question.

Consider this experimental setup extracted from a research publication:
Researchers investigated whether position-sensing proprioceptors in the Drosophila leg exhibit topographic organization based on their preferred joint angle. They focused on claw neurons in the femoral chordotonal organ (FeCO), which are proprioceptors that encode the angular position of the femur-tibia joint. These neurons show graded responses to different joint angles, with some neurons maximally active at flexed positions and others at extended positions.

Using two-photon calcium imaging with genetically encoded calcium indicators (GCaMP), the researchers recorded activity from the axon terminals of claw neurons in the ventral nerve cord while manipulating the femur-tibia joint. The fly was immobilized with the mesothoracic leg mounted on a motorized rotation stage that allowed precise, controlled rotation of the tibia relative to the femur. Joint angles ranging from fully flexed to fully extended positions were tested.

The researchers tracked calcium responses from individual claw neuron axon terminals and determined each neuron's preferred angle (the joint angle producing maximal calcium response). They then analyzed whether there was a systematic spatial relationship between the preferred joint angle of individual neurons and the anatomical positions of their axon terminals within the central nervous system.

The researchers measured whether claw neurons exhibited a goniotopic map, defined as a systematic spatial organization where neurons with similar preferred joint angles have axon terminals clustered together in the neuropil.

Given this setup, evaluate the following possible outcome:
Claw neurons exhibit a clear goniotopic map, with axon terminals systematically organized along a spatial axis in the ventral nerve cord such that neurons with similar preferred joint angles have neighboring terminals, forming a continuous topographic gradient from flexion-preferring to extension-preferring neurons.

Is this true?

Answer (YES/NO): NO